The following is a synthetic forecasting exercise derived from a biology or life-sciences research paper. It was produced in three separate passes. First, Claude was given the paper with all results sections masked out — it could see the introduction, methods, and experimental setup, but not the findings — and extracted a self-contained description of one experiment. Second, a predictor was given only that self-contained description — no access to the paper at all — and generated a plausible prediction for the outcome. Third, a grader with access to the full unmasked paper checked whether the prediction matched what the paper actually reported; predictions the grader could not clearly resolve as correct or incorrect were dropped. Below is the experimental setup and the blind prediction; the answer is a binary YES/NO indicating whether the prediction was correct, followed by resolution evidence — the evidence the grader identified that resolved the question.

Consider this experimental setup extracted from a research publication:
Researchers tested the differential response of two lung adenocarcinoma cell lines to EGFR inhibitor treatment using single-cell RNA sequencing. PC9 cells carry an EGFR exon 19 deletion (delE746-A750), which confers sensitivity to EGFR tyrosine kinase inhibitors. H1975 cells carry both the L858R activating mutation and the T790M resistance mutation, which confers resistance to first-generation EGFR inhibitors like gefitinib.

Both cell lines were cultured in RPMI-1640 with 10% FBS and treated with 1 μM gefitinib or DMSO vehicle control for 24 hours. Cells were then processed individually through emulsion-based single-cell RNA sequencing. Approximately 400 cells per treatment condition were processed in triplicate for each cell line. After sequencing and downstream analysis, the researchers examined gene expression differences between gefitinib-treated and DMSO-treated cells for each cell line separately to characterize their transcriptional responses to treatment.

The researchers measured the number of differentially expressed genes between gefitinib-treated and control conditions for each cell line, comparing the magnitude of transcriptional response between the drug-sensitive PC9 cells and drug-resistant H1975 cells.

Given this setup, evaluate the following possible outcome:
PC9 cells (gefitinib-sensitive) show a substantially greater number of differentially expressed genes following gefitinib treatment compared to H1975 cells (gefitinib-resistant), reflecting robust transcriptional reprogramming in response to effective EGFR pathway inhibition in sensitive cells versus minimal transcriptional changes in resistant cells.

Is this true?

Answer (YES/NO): YES